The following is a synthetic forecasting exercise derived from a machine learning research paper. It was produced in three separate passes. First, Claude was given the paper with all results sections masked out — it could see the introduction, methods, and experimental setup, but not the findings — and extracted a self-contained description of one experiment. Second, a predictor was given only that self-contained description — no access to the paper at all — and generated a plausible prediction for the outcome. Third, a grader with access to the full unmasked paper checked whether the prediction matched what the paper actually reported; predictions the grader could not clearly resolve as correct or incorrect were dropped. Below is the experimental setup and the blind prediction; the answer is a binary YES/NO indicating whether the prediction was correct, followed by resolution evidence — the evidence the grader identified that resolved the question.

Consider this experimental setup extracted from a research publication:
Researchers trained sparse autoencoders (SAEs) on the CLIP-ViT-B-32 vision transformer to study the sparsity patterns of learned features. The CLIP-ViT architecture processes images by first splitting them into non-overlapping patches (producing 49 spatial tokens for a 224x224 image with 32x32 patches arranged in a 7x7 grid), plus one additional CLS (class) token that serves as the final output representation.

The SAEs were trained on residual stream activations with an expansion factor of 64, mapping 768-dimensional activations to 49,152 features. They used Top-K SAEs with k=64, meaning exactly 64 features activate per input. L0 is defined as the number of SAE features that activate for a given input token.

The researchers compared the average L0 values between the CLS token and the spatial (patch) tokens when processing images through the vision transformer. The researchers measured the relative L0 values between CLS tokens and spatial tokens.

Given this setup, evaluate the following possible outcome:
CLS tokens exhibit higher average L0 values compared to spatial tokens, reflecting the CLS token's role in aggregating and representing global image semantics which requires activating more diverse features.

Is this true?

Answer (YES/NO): NO